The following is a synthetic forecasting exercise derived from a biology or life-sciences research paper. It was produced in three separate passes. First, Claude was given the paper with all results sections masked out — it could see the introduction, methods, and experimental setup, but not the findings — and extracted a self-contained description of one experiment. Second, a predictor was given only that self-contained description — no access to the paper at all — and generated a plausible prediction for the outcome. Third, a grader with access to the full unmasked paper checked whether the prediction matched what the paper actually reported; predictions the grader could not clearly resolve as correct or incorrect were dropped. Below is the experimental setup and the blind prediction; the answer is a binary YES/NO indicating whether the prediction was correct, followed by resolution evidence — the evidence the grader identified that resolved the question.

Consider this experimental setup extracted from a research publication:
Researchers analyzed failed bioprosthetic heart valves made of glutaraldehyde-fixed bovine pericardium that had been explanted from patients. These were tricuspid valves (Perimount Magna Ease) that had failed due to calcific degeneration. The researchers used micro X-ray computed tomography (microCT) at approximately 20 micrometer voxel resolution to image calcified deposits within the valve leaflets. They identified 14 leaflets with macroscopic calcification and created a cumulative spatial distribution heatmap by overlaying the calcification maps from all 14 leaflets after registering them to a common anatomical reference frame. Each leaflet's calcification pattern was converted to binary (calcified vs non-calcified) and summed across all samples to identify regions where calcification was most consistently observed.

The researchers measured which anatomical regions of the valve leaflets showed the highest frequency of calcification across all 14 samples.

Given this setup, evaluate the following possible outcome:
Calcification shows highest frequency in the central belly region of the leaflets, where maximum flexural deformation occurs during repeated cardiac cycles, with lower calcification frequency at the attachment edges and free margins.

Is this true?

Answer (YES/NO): YES